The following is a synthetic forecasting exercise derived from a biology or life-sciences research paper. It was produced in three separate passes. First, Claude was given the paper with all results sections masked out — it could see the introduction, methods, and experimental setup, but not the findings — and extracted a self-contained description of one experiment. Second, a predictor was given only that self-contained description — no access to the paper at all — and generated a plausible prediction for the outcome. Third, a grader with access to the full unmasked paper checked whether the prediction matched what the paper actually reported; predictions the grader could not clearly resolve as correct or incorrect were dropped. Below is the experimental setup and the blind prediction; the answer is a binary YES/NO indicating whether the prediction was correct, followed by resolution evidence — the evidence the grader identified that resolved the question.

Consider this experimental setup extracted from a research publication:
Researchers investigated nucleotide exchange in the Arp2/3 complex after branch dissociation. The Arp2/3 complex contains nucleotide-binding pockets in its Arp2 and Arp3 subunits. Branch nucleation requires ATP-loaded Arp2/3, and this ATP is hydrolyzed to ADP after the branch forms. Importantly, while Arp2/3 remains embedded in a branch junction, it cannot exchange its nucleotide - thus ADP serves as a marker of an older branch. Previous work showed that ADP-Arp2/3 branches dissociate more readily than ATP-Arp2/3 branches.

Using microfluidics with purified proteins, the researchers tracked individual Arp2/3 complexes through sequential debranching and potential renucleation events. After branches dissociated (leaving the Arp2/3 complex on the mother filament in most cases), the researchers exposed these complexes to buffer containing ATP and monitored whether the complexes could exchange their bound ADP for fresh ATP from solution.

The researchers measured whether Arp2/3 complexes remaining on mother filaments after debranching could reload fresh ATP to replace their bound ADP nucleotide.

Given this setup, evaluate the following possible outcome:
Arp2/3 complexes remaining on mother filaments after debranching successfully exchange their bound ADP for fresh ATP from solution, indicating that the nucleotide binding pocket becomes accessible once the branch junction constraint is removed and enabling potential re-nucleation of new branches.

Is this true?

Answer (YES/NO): YES